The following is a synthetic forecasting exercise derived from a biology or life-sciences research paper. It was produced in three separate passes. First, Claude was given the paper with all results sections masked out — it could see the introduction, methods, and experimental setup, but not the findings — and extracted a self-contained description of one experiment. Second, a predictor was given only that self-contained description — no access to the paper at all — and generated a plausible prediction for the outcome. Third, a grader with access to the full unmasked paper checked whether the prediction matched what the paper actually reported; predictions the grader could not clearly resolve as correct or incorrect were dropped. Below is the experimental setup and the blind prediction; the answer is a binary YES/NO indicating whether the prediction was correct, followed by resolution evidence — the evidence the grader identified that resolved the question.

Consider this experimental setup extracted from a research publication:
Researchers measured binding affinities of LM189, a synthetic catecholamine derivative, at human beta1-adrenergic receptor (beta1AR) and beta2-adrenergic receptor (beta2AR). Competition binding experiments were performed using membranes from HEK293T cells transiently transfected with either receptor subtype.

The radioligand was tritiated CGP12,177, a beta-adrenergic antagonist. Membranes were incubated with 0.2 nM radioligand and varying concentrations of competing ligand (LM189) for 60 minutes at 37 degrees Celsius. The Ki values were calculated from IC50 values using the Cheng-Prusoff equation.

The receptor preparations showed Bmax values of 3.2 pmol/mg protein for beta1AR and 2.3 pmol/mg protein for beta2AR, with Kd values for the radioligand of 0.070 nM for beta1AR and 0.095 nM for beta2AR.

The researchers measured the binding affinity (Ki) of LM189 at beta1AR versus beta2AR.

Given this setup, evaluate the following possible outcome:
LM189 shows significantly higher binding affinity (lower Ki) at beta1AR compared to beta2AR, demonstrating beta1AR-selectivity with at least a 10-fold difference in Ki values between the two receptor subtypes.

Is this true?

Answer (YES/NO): NO